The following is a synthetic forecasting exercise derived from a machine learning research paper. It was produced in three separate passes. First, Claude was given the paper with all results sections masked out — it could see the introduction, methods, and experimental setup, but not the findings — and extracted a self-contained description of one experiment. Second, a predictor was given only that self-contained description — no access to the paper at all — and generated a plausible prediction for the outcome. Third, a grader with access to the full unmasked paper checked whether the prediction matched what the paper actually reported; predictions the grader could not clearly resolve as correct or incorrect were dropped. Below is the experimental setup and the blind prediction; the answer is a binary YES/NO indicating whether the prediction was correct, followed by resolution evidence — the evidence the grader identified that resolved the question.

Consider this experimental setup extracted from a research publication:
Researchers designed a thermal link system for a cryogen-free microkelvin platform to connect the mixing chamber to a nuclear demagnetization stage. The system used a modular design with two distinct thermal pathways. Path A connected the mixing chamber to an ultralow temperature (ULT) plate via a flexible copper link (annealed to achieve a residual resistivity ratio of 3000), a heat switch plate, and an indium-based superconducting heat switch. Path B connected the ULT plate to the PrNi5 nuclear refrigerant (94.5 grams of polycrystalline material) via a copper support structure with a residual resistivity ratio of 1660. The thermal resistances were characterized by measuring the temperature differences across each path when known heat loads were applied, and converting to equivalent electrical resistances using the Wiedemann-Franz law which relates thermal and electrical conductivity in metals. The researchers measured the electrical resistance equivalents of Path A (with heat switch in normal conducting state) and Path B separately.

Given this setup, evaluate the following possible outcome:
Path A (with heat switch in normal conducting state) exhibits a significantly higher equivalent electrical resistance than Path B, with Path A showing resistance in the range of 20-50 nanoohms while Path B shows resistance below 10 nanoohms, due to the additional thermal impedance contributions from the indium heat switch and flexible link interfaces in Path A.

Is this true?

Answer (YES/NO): NO